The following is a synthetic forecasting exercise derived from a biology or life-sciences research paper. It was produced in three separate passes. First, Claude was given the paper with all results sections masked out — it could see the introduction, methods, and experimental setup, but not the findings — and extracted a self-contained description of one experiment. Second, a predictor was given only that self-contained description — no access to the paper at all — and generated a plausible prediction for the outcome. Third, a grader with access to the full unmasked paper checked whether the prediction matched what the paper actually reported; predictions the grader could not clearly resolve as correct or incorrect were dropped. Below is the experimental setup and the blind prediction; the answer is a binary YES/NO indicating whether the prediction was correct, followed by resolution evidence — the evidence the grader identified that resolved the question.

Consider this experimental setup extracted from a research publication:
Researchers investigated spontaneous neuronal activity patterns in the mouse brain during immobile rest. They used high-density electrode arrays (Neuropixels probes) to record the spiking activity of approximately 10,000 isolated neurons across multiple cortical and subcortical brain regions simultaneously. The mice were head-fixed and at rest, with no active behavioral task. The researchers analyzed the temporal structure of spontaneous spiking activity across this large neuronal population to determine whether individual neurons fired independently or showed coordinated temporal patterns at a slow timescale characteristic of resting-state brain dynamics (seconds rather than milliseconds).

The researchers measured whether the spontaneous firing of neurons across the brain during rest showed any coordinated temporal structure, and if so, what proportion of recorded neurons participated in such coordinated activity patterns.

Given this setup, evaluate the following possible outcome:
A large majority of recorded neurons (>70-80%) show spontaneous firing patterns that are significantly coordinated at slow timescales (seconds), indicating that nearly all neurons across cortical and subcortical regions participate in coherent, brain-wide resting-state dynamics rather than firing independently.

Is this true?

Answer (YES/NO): NO